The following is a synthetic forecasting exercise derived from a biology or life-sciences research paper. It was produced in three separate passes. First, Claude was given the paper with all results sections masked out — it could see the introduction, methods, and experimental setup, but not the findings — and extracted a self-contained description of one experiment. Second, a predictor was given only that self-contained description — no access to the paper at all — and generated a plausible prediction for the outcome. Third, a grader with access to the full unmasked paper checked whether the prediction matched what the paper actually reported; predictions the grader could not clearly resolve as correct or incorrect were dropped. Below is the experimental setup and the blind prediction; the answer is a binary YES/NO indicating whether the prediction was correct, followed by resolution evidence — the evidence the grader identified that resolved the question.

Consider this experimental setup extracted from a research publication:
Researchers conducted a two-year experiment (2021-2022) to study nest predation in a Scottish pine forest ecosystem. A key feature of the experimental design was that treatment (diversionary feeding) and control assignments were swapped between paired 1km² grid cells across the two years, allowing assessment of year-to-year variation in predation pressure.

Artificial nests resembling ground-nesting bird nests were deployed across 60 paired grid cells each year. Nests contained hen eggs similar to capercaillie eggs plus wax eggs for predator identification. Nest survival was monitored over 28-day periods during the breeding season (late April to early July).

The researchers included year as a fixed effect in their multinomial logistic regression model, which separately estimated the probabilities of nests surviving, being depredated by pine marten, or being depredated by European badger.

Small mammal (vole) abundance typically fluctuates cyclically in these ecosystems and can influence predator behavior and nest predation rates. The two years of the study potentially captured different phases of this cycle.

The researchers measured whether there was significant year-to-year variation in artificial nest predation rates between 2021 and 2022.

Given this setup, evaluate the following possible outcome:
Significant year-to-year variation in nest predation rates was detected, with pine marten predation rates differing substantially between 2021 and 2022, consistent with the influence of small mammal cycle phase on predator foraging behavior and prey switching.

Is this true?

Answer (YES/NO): NO